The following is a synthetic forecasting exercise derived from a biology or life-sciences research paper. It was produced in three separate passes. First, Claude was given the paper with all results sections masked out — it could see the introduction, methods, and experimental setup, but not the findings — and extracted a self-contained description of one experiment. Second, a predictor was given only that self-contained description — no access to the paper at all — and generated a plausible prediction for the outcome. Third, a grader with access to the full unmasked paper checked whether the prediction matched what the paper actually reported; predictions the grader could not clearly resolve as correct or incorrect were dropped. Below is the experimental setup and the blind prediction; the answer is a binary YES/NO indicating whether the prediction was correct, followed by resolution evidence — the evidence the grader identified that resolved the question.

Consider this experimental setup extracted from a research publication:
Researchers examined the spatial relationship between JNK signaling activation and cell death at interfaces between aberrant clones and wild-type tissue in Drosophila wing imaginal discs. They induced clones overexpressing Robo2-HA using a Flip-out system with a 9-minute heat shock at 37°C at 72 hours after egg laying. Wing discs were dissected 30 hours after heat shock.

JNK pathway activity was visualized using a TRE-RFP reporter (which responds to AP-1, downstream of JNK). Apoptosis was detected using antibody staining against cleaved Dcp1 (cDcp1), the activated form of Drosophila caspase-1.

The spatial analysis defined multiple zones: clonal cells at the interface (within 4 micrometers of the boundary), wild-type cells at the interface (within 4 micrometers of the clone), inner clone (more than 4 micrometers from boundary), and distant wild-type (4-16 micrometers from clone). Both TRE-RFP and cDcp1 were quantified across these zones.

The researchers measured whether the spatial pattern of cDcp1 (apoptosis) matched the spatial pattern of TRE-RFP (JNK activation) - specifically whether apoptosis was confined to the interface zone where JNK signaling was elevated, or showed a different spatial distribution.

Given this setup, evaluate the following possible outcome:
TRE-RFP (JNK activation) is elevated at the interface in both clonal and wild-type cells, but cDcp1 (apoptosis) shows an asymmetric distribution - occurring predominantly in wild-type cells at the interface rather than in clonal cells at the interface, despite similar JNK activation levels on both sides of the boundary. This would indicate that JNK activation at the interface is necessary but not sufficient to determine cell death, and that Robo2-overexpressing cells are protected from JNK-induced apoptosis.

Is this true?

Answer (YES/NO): NO